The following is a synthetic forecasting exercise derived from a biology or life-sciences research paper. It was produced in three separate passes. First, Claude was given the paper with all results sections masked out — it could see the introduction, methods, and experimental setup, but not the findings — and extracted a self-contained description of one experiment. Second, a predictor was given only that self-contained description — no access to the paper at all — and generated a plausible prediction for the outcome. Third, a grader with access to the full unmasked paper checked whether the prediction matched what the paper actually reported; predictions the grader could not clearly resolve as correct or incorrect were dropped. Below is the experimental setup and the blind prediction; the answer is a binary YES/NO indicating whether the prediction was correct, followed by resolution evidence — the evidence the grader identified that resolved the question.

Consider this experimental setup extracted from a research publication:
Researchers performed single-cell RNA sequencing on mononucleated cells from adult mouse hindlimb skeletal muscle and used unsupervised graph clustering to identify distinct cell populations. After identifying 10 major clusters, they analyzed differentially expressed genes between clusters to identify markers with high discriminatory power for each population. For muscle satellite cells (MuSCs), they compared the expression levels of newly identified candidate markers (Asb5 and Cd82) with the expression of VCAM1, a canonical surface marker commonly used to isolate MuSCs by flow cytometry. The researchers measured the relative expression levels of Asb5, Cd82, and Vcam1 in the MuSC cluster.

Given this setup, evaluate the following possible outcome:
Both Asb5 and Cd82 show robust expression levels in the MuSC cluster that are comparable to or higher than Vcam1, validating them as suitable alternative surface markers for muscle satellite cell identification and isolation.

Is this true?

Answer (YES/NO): NO